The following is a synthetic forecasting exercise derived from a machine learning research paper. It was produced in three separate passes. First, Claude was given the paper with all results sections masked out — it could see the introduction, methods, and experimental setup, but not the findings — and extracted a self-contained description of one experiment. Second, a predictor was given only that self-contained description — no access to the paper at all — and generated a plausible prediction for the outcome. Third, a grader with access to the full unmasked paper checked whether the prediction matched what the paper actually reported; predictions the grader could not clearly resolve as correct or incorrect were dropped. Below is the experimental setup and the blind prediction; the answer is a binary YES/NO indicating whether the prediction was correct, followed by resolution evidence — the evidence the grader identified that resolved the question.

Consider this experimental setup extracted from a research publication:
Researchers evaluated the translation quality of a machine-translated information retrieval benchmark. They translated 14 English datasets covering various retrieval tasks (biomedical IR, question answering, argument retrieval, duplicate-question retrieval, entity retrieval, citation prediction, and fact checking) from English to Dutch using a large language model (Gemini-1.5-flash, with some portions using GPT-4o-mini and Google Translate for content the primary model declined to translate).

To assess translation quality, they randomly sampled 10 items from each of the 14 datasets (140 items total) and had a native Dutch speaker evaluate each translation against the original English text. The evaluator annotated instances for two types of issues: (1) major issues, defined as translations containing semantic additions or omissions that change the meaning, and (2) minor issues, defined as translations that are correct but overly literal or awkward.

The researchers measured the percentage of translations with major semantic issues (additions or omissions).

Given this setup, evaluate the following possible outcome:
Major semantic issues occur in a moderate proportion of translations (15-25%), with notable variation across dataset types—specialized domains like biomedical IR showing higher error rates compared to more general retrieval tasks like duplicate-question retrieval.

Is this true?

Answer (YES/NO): NO